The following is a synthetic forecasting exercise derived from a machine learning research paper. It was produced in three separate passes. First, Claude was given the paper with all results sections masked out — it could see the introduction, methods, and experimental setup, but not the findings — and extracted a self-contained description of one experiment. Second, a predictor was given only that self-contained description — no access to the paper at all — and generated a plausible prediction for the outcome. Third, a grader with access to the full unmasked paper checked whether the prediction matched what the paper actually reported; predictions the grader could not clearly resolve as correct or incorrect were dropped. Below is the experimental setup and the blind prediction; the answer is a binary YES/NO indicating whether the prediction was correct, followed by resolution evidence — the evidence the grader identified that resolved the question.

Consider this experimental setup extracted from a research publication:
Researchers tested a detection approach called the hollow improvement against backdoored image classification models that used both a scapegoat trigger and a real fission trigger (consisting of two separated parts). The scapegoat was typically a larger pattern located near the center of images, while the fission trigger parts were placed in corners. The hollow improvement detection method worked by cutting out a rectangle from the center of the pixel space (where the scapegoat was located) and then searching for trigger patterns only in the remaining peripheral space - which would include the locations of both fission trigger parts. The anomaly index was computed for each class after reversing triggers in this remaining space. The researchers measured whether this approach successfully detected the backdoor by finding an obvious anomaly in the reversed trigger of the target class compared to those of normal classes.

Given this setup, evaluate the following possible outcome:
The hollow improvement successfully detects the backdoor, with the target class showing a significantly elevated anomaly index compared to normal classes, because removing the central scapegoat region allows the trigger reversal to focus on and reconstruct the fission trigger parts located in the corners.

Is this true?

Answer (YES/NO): NO